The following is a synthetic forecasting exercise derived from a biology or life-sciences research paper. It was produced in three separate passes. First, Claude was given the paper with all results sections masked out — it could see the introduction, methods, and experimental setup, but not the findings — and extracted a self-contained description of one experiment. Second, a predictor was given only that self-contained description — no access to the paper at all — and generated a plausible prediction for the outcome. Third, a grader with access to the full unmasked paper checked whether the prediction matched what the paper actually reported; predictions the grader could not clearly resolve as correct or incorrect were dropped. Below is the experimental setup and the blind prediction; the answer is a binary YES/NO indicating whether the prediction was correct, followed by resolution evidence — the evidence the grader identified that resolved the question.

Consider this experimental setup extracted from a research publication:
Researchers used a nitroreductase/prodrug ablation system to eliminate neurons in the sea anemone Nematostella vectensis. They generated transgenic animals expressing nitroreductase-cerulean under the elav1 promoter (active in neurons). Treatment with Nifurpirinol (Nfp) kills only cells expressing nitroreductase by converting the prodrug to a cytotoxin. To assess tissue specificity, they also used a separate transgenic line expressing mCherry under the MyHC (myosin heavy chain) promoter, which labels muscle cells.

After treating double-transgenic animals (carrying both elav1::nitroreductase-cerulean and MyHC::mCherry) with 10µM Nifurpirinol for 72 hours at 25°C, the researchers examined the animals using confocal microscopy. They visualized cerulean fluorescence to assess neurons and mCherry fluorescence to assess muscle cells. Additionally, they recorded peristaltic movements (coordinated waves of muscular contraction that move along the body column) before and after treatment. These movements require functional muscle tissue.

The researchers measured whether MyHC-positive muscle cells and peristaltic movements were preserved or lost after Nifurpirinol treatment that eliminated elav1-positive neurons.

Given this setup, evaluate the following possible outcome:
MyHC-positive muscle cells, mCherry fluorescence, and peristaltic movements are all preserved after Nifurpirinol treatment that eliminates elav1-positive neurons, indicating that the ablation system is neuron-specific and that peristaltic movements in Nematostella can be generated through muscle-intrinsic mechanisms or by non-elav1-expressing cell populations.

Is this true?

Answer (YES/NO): NO